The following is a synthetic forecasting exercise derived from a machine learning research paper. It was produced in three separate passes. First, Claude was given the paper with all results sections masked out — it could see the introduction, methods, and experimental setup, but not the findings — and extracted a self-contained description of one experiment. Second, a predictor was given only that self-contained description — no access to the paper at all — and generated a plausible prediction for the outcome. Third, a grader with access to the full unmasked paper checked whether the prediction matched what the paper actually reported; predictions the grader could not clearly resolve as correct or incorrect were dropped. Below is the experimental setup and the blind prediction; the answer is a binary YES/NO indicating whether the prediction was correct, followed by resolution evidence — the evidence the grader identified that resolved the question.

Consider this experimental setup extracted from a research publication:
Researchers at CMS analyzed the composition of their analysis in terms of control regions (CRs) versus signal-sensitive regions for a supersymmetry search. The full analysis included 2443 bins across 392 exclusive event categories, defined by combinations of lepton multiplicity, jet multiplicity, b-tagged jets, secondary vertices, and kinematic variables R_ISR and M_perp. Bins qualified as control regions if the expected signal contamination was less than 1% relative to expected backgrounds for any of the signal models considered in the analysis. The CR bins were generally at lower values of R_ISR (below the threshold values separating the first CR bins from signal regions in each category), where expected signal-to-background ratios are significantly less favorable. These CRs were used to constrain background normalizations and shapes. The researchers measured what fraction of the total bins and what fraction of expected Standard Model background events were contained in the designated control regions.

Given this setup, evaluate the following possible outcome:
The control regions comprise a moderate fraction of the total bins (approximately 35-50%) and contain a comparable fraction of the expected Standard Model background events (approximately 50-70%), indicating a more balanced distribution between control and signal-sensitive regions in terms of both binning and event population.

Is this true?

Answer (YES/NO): NO